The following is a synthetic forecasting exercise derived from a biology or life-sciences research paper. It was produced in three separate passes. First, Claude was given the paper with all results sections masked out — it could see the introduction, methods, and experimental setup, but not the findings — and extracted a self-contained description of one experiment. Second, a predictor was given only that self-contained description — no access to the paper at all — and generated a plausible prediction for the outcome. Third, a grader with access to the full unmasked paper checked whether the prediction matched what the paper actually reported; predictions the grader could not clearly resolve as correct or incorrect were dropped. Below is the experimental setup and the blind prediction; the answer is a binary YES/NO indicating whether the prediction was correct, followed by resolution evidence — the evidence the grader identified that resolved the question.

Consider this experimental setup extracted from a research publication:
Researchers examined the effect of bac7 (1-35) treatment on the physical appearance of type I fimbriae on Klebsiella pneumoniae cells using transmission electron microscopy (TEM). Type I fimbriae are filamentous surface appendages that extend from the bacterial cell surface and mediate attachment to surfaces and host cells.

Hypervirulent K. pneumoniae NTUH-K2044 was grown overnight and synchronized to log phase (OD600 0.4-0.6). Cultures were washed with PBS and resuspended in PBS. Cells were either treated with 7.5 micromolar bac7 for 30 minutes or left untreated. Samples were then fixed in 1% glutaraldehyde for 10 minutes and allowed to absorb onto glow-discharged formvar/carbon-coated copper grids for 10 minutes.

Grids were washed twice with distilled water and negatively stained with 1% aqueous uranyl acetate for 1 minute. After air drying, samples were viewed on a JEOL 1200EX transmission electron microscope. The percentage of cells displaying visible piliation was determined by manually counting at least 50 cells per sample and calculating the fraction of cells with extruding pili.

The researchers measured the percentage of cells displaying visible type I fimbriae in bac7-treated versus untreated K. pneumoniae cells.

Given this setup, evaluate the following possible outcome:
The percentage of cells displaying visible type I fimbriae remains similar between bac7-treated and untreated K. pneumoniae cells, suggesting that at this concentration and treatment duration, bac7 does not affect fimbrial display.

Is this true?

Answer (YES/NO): NO